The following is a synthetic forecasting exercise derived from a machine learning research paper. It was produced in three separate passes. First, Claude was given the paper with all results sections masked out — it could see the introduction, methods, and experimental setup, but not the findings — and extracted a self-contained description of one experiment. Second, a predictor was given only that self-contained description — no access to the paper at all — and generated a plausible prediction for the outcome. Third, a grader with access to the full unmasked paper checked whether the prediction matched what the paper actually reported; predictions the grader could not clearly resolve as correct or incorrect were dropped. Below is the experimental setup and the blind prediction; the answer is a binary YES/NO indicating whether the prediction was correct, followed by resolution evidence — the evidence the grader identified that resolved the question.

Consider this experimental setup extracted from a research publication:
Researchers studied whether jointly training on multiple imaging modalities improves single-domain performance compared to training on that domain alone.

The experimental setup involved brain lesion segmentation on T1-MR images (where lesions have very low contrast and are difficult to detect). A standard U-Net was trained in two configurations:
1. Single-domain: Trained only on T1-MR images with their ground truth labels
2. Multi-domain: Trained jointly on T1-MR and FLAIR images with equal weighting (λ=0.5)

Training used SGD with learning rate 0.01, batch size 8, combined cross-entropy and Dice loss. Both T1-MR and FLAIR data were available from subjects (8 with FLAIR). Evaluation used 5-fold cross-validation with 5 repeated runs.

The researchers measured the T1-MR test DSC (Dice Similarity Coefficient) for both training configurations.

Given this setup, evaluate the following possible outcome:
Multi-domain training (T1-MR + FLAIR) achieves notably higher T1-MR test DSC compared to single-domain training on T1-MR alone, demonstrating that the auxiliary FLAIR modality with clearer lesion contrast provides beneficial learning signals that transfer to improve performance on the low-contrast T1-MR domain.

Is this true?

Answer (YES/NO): YES